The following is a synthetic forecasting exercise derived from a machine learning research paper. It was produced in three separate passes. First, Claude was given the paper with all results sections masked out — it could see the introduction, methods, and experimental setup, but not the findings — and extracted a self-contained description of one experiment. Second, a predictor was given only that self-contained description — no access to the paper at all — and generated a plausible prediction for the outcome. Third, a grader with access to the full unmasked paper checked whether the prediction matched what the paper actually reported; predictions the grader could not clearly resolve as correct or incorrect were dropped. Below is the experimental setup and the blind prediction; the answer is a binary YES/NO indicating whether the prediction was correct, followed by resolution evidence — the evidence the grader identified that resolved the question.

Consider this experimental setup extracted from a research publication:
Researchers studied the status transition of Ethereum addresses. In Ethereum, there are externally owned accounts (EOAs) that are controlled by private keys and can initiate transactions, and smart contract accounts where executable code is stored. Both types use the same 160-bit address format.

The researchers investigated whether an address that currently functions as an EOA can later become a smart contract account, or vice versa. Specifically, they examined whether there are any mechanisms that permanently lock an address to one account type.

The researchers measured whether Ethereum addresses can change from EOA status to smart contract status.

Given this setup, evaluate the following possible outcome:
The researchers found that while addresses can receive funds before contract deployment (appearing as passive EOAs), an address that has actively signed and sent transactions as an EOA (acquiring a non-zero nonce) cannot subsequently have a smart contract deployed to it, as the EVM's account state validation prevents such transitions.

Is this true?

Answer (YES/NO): NO